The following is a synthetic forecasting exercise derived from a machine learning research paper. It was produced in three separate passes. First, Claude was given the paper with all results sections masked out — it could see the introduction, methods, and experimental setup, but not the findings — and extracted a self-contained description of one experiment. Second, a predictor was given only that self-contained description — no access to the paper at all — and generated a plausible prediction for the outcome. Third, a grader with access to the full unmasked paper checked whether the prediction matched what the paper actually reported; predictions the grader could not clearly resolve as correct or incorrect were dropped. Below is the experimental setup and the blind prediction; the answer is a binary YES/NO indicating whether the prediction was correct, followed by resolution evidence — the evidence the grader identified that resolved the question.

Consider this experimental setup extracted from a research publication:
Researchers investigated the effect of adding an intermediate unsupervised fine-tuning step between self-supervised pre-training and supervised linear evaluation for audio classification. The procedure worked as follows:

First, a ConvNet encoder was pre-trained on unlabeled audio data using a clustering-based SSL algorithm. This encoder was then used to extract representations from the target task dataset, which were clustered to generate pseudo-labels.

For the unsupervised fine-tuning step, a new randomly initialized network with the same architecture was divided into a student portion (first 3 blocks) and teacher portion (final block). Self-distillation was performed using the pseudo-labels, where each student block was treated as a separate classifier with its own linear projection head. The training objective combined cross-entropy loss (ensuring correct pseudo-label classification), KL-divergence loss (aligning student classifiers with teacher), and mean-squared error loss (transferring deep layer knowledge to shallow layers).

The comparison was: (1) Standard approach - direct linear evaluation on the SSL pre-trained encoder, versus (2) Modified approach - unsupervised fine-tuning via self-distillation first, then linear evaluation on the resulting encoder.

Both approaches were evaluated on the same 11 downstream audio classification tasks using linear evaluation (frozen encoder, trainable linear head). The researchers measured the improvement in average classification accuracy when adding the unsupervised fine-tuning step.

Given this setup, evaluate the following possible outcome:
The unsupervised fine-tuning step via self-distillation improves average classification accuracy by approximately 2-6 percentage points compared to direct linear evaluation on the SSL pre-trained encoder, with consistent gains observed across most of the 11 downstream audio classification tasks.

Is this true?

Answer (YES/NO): YES